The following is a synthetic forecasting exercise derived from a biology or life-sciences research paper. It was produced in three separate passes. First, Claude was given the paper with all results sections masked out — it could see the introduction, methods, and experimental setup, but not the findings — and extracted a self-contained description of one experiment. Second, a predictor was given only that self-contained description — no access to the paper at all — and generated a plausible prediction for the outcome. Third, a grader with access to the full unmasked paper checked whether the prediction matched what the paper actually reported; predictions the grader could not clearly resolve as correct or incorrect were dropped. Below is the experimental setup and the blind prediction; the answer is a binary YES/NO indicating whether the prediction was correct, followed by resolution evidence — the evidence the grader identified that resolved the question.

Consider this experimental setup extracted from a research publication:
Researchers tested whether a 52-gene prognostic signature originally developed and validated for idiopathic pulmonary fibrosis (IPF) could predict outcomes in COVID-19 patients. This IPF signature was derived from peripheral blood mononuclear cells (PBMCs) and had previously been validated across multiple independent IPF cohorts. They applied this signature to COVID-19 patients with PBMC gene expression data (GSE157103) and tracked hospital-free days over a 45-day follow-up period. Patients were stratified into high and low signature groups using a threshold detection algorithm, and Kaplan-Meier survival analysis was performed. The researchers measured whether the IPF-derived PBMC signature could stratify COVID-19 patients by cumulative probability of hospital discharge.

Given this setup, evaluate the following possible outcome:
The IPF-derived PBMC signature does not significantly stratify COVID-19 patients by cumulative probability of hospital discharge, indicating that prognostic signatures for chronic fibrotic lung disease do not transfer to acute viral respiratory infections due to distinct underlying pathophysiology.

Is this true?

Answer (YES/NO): NO